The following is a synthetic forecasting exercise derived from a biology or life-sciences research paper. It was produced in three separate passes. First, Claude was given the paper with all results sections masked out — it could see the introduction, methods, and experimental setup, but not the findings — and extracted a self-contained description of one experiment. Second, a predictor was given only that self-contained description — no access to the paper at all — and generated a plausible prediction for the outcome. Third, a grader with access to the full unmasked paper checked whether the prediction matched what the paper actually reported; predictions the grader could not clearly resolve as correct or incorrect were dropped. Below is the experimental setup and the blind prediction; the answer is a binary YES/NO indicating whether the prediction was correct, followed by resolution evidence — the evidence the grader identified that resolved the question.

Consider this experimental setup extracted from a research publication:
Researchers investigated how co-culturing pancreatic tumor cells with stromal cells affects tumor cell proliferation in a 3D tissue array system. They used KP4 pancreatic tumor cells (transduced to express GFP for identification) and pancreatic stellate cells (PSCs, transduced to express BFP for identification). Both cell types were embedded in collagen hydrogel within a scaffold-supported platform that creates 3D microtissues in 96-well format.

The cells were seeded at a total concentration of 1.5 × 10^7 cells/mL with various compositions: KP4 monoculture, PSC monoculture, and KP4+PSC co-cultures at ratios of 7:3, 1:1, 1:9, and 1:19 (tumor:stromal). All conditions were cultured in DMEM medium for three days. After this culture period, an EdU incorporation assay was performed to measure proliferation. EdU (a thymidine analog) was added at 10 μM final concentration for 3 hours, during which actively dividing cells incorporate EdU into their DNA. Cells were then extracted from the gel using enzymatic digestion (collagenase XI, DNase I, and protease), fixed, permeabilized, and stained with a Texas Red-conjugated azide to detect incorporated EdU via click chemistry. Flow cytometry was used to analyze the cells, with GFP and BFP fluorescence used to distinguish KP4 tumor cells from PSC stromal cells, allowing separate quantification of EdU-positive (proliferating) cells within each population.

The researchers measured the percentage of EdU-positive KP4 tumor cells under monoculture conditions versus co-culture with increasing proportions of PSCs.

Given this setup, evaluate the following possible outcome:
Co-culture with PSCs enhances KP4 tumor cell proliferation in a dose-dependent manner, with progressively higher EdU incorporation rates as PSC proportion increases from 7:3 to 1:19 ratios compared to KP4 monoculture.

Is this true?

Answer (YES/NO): YES